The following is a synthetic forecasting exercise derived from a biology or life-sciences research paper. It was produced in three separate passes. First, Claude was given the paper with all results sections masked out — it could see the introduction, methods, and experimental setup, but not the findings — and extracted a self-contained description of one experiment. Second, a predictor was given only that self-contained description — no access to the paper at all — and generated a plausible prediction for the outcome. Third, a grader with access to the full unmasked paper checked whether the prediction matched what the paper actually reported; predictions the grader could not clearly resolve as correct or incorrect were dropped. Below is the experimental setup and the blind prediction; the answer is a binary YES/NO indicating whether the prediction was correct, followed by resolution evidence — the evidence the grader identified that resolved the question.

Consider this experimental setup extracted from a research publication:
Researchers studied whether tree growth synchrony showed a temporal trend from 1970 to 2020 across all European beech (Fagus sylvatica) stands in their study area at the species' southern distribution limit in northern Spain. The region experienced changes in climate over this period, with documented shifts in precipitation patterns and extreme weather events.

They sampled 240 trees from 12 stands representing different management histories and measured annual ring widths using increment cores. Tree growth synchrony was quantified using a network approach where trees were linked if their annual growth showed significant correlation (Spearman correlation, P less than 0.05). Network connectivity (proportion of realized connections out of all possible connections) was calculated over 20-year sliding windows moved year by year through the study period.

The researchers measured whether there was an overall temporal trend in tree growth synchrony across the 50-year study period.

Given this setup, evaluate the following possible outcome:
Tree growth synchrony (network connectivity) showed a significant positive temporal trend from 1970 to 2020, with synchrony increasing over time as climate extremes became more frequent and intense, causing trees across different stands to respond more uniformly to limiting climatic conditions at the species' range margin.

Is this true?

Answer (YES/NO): NO